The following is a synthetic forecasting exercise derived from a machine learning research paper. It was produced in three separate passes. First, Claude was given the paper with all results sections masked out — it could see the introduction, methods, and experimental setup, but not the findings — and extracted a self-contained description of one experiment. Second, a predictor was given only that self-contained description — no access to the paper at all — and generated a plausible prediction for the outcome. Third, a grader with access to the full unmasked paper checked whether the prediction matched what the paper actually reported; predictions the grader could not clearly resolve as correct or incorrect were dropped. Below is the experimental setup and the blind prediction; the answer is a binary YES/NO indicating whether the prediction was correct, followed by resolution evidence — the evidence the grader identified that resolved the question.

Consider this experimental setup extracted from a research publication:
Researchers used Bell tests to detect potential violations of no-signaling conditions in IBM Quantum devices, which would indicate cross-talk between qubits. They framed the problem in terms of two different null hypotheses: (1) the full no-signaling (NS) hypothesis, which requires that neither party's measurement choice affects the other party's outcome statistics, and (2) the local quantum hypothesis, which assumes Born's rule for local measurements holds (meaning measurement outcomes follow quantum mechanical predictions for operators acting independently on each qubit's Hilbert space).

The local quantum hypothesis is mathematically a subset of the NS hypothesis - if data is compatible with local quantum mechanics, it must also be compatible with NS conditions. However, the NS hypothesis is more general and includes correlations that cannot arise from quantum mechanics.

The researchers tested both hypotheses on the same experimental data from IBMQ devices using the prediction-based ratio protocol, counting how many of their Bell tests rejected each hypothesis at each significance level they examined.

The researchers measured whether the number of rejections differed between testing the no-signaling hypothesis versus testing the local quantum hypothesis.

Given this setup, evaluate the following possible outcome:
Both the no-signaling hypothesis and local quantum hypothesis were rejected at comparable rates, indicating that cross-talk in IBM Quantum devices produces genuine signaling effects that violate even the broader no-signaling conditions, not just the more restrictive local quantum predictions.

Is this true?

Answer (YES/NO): YES